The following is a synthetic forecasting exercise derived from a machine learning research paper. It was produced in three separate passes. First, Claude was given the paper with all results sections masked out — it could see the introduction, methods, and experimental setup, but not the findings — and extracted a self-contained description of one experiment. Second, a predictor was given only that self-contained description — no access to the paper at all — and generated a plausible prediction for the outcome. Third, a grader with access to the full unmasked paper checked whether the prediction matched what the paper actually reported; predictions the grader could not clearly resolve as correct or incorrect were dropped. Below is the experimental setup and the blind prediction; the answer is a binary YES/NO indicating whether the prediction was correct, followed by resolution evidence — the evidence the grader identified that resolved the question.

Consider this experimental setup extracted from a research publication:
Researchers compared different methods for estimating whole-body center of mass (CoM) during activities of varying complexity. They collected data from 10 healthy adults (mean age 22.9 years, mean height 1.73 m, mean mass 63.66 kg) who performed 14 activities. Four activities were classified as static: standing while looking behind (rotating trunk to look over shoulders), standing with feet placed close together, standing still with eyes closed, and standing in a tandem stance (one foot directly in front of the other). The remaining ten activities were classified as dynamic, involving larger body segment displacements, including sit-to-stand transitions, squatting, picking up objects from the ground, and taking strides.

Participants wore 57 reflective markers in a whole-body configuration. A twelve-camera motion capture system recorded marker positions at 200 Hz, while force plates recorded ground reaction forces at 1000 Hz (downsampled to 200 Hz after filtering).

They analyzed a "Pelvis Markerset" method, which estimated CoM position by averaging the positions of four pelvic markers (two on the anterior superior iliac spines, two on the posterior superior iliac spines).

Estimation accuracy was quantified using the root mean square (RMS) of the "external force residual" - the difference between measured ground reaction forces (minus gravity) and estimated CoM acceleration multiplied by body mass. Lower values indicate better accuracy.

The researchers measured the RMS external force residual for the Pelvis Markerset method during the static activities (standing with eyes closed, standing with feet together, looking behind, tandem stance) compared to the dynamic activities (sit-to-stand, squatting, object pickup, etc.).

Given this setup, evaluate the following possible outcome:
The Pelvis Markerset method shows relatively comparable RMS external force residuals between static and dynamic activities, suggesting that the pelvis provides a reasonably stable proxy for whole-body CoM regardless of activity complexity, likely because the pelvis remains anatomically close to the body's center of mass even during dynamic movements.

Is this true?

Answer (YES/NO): NO